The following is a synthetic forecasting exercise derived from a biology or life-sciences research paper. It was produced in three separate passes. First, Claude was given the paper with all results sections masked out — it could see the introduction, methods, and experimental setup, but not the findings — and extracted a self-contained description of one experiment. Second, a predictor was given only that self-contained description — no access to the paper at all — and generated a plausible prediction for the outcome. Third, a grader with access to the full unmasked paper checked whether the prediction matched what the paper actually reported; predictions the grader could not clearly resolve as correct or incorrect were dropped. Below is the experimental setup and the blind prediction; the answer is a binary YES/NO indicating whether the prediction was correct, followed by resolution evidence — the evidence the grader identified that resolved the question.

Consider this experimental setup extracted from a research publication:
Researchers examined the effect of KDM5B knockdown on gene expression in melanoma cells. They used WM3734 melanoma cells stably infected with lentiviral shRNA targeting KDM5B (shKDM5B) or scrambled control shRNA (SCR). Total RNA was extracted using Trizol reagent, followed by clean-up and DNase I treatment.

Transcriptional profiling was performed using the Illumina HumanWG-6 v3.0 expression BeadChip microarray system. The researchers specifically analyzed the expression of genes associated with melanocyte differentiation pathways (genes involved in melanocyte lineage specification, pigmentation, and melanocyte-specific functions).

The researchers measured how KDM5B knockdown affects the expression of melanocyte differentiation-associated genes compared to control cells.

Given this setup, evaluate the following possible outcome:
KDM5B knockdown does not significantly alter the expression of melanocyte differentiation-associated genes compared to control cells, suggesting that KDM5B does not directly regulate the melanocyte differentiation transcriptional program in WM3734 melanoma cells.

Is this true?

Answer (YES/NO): NO